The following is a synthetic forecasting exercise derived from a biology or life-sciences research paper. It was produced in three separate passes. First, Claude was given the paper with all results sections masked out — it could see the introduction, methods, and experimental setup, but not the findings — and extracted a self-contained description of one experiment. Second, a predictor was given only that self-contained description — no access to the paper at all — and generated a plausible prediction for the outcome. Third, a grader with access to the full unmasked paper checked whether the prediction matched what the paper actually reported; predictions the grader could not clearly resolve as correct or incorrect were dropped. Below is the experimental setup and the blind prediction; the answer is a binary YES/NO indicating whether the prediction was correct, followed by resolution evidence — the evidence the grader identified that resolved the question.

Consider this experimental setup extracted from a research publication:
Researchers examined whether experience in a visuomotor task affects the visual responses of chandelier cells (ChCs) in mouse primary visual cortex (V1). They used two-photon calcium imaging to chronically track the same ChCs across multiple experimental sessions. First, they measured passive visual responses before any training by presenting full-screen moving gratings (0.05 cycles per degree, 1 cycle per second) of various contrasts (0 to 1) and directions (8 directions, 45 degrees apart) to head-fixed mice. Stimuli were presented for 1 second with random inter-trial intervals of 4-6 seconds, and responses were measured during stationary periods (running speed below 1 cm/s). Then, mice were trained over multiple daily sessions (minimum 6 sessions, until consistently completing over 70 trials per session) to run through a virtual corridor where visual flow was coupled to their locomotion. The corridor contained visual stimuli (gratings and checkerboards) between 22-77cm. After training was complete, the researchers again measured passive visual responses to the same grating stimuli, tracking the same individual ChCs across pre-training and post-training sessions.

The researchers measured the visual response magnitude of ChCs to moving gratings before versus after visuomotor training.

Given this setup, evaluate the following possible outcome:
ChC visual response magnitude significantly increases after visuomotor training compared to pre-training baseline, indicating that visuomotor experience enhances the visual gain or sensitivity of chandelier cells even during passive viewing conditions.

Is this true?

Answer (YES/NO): NO